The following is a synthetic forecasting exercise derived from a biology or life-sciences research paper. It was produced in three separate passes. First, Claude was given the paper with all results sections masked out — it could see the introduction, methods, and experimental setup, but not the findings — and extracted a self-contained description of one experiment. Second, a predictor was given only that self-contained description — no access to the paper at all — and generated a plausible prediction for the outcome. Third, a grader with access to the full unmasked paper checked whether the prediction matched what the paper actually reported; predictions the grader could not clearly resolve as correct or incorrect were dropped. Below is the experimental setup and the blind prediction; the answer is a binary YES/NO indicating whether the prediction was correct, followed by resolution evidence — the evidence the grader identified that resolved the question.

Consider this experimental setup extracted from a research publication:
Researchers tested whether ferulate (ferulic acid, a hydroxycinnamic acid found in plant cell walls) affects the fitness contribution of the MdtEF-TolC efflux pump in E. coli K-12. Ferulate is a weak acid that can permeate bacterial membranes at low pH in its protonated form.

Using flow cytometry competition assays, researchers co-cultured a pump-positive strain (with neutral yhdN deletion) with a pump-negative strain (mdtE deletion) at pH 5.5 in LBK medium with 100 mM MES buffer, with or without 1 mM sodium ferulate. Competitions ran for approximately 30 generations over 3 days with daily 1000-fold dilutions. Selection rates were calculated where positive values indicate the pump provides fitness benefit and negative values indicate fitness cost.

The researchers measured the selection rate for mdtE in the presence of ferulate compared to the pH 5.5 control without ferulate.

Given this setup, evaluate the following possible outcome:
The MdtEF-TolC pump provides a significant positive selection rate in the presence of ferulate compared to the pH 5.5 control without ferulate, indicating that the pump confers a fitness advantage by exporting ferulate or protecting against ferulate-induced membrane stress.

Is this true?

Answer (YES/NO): NO